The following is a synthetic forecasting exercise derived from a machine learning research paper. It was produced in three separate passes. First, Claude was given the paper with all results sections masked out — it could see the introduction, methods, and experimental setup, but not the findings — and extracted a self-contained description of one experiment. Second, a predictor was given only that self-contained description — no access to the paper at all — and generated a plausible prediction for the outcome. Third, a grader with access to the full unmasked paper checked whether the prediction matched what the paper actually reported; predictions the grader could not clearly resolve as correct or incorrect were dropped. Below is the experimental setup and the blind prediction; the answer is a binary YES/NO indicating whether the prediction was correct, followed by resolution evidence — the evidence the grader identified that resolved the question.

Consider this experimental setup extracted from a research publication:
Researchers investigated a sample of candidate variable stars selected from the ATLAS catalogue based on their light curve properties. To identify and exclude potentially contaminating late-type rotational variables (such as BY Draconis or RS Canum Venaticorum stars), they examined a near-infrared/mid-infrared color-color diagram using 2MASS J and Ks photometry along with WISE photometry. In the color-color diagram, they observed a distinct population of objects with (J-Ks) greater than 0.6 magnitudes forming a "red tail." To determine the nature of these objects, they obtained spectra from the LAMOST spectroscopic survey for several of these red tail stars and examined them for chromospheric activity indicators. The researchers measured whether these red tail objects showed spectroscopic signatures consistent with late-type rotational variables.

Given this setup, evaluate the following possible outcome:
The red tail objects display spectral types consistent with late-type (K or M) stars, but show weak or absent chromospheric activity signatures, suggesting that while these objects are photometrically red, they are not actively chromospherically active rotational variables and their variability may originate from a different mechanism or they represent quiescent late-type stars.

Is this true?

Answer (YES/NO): NO